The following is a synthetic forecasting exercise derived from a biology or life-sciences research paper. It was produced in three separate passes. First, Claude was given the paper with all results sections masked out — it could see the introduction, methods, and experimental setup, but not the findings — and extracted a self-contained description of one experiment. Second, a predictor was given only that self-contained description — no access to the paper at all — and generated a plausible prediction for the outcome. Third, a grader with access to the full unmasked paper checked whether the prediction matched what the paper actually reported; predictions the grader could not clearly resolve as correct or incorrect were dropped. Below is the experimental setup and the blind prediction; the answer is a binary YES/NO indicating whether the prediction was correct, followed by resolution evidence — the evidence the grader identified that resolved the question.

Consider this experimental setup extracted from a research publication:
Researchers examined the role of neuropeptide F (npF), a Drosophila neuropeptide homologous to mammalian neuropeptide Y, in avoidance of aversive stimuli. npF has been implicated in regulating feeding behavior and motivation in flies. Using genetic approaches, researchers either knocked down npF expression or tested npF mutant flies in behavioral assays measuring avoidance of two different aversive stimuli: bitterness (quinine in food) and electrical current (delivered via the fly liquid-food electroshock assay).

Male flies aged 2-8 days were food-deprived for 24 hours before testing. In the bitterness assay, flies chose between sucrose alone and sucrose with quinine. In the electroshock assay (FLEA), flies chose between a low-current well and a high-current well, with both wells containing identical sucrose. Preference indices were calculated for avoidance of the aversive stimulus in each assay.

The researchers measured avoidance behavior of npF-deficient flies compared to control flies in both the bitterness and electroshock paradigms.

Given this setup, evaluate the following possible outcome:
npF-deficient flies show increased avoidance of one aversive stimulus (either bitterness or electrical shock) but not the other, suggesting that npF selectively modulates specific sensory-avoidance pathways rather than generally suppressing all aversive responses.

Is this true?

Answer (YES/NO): YES